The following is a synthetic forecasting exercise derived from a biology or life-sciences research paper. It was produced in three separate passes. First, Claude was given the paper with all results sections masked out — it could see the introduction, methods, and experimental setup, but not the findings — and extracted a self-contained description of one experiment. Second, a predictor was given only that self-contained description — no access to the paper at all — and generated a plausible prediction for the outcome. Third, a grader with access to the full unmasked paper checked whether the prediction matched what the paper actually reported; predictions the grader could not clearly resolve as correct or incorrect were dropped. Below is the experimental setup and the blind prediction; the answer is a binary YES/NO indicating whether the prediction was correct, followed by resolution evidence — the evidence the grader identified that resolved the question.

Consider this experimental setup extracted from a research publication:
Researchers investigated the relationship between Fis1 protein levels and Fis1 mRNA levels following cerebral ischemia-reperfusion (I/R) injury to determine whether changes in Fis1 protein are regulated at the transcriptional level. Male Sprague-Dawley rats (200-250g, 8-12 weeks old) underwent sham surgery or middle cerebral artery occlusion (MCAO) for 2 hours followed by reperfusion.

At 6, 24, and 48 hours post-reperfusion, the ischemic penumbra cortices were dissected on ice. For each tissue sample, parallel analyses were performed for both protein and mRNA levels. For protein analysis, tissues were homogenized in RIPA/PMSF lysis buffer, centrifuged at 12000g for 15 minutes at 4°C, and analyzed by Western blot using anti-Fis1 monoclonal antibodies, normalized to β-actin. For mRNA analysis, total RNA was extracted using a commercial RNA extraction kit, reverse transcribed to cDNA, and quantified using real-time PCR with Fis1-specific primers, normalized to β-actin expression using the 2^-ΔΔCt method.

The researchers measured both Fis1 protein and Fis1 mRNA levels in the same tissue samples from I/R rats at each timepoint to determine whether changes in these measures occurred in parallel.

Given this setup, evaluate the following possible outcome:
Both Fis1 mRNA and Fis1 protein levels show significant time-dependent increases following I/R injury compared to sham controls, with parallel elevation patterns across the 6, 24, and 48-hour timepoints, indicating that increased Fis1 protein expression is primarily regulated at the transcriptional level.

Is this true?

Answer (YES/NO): YES